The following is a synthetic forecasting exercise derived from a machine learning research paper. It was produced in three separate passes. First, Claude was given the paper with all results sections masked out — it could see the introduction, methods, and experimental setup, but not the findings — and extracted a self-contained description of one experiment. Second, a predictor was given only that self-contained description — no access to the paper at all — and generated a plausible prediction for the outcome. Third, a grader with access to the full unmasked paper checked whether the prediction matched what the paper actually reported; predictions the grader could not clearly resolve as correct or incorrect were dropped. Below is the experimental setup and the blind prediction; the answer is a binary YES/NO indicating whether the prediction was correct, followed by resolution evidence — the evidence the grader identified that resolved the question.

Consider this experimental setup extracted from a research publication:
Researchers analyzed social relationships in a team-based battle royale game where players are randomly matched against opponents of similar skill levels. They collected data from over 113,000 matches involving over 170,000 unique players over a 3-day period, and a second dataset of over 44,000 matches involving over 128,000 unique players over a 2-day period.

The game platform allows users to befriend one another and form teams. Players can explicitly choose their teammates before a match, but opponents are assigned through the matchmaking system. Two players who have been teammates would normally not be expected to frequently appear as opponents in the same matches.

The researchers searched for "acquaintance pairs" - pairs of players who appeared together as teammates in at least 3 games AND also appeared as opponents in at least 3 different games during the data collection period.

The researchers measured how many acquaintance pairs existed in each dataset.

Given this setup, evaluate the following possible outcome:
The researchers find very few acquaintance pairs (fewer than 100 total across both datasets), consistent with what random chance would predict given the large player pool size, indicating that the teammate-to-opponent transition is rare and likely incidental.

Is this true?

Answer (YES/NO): NO